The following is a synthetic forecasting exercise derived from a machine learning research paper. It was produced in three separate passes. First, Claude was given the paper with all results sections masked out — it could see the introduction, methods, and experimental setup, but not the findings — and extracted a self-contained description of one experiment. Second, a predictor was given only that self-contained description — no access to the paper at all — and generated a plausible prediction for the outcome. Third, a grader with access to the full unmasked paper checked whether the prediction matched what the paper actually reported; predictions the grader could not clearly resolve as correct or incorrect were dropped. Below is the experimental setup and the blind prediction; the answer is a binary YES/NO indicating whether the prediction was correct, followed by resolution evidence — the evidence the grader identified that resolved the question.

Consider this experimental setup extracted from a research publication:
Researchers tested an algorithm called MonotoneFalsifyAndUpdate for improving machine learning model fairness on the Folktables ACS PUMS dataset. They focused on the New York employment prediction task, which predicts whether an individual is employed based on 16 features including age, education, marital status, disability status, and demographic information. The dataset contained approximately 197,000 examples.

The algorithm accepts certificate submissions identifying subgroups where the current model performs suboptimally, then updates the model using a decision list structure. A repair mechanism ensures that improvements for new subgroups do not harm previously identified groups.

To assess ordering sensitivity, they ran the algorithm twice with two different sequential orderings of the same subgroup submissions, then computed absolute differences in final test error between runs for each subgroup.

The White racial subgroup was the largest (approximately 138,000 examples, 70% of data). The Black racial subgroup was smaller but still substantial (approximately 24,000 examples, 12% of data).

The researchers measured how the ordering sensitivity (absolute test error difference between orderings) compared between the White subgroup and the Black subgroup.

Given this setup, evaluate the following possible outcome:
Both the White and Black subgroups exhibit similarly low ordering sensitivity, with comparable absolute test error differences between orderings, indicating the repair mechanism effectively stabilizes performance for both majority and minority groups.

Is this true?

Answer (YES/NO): NO